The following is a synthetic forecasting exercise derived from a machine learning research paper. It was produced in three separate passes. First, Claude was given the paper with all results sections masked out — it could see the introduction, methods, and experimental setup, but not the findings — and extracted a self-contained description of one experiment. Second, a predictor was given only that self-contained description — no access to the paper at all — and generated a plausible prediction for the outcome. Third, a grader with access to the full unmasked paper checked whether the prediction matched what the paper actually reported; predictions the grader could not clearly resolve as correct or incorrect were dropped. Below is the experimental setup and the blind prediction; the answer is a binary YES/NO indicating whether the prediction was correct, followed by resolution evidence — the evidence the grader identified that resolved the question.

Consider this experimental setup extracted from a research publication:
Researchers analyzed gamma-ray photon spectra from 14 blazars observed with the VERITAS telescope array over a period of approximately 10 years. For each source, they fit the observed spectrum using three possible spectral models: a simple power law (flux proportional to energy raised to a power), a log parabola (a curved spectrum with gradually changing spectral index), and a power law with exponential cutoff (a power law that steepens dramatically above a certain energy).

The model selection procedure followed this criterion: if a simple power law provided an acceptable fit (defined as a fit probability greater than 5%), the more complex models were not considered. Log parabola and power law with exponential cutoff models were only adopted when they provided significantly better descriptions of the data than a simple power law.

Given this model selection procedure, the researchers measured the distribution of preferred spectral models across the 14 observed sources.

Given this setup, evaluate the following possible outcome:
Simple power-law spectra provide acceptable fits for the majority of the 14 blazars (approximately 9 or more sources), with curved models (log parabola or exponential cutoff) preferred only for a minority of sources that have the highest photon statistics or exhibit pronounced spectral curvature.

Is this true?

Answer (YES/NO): NO